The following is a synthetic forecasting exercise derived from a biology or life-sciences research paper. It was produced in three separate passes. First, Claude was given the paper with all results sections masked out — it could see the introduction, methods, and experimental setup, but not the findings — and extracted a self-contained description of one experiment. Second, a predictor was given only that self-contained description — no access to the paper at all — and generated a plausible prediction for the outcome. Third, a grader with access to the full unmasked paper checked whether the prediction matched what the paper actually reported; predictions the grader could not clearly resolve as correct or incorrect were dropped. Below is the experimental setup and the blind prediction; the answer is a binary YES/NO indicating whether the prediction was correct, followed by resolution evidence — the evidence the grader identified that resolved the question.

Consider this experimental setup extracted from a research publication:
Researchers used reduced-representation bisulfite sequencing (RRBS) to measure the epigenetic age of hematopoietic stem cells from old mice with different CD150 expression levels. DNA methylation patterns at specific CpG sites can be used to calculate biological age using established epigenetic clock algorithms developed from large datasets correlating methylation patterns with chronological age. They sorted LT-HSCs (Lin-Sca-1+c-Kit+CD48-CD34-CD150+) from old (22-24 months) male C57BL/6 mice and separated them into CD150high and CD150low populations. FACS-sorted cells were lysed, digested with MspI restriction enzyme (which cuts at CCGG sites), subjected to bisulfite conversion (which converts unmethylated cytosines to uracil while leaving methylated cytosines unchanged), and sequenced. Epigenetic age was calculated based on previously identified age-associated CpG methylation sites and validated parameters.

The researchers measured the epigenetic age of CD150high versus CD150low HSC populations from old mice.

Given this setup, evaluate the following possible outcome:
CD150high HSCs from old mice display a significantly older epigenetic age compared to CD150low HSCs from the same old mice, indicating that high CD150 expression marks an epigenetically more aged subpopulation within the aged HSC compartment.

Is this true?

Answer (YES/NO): YES